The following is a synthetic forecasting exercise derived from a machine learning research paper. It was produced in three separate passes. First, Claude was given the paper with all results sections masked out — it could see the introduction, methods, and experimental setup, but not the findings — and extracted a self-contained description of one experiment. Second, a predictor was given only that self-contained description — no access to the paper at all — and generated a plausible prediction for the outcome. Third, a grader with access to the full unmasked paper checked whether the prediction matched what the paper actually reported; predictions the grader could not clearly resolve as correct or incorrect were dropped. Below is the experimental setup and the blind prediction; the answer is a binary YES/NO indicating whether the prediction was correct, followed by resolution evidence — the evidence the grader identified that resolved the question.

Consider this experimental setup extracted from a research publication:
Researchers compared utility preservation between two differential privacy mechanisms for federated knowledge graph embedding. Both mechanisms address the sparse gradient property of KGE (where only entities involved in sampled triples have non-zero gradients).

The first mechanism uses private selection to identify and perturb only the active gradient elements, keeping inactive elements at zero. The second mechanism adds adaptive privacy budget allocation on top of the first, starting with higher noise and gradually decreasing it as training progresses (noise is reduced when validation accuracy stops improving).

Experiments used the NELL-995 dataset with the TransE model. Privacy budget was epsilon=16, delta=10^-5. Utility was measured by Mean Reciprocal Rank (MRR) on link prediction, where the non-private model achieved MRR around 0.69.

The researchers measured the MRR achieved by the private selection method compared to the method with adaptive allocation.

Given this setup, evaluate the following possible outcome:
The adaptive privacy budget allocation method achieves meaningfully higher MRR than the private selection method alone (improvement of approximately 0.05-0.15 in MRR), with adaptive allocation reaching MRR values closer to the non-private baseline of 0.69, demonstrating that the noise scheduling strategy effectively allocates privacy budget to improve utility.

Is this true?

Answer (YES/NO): NO